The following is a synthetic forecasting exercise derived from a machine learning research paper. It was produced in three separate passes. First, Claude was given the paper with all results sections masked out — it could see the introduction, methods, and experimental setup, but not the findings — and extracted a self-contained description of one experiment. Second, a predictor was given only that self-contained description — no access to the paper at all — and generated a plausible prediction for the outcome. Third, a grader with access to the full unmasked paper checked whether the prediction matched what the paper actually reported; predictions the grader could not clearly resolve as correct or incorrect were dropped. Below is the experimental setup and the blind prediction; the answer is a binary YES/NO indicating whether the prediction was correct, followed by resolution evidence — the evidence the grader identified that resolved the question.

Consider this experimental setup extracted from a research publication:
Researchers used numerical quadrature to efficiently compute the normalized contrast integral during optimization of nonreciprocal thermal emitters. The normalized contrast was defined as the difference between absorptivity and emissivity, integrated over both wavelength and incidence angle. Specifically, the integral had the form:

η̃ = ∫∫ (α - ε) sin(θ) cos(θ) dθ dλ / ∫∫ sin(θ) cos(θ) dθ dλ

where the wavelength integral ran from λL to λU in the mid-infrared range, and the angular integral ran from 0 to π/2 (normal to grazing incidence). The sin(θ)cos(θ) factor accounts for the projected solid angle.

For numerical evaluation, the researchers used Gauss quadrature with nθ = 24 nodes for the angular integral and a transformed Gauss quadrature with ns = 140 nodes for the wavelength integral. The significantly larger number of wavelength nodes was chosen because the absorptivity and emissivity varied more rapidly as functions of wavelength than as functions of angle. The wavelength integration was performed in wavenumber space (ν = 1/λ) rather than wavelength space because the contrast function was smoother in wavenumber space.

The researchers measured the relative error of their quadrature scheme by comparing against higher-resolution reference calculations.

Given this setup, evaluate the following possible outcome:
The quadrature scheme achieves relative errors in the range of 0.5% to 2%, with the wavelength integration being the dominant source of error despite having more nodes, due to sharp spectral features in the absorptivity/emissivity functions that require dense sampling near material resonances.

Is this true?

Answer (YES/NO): NO